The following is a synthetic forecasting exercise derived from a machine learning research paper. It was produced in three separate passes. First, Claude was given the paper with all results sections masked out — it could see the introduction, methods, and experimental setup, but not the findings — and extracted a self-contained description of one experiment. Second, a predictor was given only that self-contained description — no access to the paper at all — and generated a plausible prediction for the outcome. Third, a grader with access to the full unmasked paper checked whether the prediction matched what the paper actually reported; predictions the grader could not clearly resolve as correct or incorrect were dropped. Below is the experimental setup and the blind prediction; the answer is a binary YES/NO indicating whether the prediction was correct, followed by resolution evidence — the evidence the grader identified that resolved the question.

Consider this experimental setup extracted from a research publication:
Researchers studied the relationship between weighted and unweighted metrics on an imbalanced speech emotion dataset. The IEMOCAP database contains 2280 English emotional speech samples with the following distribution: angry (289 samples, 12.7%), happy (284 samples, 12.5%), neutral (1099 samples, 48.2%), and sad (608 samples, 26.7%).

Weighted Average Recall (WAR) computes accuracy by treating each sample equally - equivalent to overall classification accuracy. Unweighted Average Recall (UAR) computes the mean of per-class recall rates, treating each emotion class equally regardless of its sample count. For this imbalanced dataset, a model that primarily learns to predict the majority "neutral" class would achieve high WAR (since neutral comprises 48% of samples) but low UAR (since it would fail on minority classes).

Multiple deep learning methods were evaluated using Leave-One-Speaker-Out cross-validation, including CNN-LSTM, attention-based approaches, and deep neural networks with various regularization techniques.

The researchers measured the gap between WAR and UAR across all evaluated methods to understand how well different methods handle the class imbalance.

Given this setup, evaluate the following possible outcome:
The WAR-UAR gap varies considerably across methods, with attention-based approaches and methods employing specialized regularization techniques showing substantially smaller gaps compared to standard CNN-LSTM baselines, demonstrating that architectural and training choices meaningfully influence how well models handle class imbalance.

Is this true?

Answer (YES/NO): NO